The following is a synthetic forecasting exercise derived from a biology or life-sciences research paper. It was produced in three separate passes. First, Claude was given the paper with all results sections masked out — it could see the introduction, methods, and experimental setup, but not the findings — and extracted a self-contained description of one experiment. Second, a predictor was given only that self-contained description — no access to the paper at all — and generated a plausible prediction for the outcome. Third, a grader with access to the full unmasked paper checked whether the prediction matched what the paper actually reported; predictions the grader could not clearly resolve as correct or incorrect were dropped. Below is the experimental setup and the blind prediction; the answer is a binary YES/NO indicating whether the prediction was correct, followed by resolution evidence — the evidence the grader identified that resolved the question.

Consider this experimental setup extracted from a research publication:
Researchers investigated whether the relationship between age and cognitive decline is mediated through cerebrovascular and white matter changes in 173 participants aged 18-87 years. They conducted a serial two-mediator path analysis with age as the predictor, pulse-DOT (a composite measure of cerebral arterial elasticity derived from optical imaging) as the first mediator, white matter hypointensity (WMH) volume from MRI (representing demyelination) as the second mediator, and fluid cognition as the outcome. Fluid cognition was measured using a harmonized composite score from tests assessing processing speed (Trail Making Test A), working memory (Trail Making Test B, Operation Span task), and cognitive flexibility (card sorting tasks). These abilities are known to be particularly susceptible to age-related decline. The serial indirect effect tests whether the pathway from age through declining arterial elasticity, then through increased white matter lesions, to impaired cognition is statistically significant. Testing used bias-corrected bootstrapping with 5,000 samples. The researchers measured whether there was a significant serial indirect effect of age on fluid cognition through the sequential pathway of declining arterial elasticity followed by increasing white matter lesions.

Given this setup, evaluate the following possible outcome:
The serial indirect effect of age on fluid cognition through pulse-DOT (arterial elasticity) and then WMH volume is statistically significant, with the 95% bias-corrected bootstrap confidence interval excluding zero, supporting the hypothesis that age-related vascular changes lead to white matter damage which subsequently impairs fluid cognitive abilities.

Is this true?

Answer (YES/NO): YES